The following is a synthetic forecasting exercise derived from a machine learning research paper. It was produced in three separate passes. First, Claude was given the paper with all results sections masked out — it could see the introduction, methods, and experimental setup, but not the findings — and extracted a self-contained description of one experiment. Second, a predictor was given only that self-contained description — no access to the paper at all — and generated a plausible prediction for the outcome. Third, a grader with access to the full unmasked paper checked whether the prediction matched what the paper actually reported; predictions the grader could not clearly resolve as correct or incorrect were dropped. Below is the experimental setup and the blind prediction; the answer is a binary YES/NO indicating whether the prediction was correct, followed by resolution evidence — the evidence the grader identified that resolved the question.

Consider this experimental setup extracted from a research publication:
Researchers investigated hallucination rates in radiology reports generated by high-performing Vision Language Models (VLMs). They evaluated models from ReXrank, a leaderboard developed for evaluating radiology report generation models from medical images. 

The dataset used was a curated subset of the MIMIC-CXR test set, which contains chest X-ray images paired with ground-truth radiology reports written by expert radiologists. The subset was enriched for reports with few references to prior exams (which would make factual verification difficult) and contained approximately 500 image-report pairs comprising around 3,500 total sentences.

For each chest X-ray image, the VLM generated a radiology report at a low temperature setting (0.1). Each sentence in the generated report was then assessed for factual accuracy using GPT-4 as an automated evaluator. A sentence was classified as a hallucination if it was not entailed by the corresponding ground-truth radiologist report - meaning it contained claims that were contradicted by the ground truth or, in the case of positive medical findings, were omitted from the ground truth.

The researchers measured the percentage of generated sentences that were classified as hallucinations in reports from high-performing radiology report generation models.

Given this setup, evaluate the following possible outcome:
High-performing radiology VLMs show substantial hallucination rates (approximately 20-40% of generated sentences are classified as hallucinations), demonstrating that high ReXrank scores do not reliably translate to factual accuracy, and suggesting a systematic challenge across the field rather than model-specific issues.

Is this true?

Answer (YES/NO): YES